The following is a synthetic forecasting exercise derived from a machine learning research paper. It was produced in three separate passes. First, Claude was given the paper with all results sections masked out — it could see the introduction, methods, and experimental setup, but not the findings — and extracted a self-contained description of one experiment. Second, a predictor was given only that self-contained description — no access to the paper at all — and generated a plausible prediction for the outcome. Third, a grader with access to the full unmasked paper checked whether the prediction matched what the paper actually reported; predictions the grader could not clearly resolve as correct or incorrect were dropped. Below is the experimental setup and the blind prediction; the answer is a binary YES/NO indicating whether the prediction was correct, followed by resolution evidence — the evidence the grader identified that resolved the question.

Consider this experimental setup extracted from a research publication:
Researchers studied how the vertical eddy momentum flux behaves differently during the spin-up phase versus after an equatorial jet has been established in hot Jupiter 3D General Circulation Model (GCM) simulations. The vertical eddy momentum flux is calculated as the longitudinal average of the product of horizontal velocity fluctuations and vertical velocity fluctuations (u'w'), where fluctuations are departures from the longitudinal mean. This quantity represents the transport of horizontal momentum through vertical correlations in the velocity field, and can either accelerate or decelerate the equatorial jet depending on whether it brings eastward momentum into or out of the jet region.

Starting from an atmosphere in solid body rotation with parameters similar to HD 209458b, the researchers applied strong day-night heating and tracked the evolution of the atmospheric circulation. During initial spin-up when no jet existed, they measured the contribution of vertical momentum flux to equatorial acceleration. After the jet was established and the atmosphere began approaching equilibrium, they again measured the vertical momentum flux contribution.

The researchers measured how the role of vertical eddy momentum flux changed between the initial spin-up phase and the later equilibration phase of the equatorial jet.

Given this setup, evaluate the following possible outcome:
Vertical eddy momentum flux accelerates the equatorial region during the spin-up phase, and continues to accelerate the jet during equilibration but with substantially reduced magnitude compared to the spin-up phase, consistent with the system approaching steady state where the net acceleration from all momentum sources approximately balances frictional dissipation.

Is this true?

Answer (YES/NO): NO